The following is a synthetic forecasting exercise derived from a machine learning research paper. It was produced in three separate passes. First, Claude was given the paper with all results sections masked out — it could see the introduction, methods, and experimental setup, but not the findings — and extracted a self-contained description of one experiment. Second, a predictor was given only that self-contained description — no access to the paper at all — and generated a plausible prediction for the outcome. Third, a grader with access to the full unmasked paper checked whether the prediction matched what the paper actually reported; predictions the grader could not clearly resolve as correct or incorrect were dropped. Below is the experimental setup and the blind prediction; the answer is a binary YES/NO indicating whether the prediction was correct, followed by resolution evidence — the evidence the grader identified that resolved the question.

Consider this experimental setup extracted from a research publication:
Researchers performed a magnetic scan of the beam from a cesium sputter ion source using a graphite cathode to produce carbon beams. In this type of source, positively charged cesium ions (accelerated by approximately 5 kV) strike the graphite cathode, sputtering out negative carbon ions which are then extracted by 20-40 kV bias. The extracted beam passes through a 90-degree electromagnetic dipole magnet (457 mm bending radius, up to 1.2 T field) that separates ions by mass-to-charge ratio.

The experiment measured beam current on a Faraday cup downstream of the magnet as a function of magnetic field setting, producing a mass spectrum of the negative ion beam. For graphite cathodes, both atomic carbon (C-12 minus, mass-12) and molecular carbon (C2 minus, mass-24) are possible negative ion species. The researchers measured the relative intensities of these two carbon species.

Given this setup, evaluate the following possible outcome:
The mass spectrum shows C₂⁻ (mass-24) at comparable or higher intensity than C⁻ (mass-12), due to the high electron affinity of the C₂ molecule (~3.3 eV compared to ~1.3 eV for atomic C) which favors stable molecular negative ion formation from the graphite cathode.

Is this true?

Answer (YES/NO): YES